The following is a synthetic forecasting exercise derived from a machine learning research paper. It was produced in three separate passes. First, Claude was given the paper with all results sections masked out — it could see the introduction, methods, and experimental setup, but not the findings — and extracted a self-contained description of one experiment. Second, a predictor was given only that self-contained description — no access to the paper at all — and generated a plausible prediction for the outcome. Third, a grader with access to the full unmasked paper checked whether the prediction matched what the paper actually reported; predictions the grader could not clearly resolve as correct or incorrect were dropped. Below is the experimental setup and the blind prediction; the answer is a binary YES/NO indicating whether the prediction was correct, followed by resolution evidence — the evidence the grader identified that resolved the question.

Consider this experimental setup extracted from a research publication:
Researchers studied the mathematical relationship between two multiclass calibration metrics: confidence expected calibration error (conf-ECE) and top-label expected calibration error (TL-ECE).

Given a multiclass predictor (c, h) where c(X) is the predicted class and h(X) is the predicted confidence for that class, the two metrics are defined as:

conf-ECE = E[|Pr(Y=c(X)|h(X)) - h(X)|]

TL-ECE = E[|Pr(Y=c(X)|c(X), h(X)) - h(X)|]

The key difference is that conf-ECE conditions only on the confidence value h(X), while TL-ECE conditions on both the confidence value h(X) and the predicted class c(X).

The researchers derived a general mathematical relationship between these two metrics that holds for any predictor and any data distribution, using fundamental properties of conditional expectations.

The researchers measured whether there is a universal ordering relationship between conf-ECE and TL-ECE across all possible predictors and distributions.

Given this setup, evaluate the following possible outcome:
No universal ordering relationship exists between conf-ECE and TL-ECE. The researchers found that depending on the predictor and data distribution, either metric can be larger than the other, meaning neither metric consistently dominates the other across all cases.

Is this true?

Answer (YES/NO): NO